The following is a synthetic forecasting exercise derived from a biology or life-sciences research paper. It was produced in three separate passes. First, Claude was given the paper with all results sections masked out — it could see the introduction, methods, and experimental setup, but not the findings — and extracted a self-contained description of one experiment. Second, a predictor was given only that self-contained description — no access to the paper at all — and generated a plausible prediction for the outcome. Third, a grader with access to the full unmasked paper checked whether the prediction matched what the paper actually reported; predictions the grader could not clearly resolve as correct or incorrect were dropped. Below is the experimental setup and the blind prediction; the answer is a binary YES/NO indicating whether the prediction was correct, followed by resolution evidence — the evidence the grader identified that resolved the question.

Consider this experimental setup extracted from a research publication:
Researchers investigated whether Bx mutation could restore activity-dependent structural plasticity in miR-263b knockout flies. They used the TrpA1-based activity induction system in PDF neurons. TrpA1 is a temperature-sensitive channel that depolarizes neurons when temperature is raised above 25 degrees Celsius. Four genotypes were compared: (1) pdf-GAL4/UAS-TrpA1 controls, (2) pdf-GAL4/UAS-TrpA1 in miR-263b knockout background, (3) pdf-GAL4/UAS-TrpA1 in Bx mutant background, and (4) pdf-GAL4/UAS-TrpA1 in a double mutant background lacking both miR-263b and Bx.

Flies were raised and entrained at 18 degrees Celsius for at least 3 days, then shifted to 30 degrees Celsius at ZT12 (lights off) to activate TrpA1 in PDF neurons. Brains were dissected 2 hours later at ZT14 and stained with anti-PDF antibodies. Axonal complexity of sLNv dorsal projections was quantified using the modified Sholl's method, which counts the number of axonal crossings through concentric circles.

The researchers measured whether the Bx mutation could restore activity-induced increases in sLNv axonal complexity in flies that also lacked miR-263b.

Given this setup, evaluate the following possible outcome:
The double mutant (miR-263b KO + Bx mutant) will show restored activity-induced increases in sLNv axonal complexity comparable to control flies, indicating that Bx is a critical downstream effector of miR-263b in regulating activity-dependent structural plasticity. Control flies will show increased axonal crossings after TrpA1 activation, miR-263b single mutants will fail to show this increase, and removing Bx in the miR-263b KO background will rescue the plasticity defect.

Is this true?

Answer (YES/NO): NO